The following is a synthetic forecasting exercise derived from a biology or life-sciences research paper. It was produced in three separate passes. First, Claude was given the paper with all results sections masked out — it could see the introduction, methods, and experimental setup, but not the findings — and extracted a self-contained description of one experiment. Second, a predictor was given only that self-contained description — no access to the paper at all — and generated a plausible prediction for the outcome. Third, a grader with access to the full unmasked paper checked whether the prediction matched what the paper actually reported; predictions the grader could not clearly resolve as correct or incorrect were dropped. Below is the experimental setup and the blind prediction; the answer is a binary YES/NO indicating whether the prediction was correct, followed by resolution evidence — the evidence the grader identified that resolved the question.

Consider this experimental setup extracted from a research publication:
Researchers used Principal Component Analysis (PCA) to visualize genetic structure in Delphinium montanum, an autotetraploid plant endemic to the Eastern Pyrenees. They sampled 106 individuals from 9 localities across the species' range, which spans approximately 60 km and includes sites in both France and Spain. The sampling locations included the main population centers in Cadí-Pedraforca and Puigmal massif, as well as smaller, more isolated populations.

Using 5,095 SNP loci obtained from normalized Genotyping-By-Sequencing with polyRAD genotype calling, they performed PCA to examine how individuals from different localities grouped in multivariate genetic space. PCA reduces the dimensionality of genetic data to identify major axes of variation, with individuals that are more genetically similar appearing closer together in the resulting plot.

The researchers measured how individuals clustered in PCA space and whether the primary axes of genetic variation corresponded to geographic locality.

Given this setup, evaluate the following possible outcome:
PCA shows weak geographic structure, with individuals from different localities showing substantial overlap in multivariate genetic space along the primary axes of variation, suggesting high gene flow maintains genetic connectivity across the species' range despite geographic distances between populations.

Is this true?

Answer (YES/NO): NO